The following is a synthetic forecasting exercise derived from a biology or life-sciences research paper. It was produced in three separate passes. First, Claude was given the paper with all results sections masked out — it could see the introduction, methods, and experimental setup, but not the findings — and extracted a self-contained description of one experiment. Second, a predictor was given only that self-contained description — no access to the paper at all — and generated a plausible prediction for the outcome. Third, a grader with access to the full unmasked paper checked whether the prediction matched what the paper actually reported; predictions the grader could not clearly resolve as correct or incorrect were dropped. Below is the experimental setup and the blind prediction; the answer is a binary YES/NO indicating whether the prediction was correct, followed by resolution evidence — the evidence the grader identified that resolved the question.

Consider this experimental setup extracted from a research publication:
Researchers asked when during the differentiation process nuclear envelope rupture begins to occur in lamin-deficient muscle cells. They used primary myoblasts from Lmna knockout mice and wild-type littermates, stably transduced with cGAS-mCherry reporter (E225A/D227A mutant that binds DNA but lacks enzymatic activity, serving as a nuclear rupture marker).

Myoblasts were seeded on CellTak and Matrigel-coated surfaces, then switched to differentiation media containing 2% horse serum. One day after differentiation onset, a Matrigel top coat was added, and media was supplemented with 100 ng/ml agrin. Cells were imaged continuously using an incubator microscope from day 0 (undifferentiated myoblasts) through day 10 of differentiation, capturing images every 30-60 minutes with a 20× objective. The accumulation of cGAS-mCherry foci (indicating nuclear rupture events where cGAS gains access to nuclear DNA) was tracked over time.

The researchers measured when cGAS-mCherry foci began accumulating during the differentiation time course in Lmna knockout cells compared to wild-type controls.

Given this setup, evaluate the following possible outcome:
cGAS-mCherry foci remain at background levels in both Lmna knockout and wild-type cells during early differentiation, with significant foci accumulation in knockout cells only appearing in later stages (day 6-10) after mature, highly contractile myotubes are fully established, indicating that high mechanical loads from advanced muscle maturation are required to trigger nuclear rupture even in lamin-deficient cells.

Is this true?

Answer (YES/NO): NO